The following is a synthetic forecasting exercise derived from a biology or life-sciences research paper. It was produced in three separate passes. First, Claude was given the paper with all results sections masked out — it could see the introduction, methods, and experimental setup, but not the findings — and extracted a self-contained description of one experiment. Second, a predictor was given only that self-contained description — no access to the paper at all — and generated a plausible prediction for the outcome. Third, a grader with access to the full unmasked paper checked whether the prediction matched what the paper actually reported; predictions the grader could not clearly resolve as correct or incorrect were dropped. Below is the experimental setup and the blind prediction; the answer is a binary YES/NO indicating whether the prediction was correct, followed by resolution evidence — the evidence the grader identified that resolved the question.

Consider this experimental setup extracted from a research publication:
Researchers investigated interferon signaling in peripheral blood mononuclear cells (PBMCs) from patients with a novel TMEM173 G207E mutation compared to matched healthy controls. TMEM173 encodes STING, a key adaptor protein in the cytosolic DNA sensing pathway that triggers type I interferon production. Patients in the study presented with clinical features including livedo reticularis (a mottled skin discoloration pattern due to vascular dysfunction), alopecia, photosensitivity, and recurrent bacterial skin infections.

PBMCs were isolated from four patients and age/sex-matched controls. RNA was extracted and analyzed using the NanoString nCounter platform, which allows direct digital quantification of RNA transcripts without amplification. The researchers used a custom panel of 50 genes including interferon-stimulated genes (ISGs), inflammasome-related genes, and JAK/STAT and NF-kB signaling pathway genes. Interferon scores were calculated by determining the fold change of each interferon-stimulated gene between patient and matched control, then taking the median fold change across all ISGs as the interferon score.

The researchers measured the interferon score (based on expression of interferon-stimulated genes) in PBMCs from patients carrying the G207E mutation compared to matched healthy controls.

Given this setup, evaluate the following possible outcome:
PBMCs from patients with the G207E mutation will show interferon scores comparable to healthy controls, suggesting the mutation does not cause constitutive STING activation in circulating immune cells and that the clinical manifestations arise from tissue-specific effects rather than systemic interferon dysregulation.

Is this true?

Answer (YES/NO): NO